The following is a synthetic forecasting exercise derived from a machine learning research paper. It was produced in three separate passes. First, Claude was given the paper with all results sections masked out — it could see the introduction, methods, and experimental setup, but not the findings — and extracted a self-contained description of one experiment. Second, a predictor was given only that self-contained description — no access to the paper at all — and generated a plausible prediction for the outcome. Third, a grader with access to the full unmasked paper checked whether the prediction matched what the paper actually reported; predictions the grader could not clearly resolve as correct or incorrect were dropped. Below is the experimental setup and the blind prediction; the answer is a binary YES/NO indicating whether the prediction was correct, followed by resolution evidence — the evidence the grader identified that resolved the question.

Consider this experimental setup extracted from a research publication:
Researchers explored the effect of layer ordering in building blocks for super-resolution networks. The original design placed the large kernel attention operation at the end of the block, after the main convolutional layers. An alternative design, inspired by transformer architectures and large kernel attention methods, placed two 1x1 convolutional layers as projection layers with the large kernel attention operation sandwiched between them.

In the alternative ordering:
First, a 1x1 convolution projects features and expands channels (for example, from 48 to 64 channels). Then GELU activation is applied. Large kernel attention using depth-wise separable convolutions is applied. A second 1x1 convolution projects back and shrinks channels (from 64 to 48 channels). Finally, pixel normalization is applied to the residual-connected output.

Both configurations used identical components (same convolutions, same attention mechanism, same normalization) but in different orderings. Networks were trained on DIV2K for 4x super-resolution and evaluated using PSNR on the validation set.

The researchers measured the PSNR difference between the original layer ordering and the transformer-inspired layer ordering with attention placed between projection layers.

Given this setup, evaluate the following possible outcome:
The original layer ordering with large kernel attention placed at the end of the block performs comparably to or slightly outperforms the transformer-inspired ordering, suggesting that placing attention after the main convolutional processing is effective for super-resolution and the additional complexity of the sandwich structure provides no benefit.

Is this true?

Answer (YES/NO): NO